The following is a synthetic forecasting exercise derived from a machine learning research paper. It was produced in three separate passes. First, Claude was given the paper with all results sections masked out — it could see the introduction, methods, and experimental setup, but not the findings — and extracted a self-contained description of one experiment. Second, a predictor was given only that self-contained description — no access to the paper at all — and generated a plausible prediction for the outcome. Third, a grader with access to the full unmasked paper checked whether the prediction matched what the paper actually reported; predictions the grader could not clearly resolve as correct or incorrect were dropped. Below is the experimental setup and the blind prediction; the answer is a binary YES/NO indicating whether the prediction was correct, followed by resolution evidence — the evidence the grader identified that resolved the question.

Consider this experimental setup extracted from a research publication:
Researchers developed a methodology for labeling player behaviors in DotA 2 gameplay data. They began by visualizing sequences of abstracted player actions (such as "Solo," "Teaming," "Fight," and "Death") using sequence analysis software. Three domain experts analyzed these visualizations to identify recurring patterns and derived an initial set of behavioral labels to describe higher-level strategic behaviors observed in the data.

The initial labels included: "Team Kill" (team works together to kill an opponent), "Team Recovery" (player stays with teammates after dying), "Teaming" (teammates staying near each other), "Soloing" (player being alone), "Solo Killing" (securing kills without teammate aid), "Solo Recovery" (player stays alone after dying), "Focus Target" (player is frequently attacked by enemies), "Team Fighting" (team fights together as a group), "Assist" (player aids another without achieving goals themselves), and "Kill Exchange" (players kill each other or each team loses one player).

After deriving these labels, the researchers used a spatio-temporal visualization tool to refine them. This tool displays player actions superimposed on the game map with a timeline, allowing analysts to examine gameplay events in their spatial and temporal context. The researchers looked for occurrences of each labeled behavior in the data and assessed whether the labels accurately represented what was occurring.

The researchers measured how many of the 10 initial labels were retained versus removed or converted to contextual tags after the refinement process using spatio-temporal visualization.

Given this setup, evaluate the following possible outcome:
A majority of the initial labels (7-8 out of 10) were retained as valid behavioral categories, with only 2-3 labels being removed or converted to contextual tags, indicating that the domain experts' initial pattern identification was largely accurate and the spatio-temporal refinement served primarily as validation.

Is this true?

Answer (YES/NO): NO